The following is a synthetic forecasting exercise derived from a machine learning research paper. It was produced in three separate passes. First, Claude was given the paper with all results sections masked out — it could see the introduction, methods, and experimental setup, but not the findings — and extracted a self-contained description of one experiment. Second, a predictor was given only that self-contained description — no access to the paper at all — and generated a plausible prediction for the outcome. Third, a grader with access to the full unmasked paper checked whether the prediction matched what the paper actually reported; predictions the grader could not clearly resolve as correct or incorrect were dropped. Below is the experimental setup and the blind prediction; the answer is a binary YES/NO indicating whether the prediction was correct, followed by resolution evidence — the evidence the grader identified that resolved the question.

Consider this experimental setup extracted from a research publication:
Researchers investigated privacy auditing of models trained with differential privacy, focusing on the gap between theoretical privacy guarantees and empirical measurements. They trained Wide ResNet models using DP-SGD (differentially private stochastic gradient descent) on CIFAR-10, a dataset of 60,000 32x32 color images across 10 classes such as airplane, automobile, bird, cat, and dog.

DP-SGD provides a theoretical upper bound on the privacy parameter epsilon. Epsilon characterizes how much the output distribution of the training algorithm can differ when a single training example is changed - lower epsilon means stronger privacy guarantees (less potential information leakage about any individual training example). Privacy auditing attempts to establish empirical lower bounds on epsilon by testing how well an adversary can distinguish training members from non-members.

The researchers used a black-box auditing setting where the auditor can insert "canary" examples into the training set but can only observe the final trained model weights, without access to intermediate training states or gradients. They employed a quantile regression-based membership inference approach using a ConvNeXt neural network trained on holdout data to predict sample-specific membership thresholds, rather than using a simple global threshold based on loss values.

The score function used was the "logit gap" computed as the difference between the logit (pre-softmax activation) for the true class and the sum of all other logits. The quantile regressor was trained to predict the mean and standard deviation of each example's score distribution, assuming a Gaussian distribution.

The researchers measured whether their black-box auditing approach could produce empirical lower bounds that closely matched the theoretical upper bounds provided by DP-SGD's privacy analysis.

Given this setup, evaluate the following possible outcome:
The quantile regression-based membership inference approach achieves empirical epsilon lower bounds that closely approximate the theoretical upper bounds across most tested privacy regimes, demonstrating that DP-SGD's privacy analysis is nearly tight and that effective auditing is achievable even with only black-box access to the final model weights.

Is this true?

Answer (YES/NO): NO